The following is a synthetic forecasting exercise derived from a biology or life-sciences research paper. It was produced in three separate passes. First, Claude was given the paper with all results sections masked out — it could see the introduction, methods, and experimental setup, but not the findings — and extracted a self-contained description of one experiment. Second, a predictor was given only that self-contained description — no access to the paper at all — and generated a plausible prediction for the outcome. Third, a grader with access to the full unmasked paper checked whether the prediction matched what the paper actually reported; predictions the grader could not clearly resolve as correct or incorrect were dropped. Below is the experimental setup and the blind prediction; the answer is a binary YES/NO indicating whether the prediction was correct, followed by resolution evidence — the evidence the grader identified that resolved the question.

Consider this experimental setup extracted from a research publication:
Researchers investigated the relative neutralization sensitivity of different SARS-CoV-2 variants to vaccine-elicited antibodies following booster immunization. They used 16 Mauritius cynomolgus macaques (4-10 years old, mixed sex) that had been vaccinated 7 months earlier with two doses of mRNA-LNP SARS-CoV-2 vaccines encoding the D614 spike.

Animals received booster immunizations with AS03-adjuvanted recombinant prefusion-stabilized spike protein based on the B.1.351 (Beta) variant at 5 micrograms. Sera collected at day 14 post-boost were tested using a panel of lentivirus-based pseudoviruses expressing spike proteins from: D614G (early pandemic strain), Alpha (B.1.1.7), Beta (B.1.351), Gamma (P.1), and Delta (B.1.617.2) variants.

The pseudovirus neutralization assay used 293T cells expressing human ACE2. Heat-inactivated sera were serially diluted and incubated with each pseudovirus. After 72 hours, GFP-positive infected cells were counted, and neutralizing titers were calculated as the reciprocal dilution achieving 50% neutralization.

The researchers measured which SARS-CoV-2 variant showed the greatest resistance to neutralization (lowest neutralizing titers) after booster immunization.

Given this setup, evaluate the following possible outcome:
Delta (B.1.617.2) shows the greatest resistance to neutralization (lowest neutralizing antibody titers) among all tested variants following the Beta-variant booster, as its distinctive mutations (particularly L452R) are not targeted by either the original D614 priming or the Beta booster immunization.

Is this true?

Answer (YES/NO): NO